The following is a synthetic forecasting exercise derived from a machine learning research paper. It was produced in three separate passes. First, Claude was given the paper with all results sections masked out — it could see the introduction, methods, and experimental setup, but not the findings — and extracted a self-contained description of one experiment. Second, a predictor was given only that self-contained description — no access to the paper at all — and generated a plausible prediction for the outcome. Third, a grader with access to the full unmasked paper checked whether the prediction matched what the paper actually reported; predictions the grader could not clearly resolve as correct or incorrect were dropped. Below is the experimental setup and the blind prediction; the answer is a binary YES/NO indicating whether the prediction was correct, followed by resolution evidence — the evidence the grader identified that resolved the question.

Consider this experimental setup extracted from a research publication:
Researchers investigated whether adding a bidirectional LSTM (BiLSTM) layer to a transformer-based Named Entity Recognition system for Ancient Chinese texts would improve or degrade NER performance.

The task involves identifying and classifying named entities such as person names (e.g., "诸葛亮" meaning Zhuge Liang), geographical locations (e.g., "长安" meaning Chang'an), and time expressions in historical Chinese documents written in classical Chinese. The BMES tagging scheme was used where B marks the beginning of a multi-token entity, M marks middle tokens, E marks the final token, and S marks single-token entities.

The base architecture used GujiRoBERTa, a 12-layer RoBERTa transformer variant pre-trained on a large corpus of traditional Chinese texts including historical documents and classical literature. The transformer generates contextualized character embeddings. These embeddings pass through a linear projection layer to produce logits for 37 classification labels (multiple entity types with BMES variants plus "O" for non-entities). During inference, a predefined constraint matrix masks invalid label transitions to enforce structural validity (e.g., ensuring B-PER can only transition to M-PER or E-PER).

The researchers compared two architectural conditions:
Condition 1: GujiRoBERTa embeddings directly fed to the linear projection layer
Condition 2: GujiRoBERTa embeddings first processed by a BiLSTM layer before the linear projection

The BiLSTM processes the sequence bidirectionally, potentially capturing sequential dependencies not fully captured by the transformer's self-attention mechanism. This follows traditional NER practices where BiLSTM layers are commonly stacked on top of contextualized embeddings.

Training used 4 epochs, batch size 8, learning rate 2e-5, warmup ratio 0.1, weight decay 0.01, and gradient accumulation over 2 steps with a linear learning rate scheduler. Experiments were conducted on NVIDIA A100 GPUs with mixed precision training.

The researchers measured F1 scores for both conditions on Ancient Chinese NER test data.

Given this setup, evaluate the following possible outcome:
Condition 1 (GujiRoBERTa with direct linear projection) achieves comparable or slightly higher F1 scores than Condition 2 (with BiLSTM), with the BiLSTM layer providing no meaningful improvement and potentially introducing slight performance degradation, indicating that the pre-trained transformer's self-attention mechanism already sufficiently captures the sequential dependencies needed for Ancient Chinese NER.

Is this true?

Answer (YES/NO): NO